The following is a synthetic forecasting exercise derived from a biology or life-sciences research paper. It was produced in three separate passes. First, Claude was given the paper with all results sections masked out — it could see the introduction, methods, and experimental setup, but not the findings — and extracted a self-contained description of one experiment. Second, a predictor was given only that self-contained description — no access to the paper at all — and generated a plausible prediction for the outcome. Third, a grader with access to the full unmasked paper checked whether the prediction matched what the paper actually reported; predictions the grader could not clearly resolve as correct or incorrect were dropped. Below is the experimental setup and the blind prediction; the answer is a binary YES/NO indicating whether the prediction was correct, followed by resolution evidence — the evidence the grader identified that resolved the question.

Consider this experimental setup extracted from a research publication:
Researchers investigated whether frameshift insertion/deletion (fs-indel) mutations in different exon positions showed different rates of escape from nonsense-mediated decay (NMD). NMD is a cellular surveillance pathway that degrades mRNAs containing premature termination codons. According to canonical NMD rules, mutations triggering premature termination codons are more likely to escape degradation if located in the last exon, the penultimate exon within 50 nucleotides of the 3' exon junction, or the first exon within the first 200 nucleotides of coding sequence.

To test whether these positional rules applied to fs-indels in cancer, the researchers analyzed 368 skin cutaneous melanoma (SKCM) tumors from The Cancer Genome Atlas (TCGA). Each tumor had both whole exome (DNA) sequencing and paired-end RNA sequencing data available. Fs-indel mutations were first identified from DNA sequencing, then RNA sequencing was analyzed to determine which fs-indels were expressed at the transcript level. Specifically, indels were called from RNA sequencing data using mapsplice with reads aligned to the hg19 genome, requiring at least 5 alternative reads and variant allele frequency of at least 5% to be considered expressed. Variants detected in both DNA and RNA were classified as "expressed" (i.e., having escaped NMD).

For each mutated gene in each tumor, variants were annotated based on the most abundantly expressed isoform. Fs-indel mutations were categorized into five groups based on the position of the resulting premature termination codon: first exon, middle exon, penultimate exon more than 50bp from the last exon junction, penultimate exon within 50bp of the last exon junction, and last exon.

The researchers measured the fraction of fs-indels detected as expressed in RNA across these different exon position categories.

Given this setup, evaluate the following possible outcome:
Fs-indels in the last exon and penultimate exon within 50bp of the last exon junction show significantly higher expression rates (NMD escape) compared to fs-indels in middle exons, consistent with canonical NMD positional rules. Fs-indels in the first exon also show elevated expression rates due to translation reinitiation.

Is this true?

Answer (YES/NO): NO